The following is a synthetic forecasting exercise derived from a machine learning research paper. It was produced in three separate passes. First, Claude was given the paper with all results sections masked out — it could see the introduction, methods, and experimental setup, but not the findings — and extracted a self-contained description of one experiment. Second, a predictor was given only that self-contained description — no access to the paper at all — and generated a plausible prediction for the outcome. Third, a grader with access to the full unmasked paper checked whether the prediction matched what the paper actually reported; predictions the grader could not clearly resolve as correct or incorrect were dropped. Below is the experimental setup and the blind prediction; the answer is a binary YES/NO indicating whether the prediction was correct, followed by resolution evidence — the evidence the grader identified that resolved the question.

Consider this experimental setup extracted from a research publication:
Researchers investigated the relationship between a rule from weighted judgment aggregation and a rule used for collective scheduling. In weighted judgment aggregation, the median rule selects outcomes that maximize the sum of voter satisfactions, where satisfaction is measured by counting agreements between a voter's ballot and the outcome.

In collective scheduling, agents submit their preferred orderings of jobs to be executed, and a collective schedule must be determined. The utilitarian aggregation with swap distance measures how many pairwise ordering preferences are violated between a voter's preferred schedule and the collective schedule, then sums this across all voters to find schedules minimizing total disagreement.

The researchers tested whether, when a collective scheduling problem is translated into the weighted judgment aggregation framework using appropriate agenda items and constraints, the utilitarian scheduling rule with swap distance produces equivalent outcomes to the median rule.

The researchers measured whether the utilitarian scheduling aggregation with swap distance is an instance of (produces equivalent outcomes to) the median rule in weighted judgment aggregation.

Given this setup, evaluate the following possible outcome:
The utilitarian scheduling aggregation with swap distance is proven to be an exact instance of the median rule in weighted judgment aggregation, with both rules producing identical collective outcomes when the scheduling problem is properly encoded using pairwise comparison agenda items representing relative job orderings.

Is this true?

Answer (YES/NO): YES